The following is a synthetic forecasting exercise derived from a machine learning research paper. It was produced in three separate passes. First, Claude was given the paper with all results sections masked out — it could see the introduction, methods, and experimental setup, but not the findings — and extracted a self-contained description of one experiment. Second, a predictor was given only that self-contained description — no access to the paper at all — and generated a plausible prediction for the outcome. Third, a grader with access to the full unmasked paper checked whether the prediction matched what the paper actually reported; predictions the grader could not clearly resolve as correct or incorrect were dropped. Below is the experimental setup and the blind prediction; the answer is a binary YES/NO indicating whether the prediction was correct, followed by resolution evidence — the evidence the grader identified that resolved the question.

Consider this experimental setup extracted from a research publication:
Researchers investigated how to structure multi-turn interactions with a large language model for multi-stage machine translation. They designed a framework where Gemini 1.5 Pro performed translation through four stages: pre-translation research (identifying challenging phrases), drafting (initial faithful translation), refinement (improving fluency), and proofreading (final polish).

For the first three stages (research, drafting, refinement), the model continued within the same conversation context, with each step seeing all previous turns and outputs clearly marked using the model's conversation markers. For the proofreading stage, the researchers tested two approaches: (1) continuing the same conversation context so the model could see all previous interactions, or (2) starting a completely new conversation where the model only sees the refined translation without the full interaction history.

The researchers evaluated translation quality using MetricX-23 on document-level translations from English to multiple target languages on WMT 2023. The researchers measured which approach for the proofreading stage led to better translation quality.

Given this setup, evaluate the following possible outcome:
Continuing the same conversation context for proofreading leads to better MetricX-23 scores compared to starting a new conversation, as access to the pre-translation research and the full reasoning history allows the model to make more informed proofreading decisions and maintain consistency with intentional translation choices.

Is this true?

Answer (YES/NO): NO